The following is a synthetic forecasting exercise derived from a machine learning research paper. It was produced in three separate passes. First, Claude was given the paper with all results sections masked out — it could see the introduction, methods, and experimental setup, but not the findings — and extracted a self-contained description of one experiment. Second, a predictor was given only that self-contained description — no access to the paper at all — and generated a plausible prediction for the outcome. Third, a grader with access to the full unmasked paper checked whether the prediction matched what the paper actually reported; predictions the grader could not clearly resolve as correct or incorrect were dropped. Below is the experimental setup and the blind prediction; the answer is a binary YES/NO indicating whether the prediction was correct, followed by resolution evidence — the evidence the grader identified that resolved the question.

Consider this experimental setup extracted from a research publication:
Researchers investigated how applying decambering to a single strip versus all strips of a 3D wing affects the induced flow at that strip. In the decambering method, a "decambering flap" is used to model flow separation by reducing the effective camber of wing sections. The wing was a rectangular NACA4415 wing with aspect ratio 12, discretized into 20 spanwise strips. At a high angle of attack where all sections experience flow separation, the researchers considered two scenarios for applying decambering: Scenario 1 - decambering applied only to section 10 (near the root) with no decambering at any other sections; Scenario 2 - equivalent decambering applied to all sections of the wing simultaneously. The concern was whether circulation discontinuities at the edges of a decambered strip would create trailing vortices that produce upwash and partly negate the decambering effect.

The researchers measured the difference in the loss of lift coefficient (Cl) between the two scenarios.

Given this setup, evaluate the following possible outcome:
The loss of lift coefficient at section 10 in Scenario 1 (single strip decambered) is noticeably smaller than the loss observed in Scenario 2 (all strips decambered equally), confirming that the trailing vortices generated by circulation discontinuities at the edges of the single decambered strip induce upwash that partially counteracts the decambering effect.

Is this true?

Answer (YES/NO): YES